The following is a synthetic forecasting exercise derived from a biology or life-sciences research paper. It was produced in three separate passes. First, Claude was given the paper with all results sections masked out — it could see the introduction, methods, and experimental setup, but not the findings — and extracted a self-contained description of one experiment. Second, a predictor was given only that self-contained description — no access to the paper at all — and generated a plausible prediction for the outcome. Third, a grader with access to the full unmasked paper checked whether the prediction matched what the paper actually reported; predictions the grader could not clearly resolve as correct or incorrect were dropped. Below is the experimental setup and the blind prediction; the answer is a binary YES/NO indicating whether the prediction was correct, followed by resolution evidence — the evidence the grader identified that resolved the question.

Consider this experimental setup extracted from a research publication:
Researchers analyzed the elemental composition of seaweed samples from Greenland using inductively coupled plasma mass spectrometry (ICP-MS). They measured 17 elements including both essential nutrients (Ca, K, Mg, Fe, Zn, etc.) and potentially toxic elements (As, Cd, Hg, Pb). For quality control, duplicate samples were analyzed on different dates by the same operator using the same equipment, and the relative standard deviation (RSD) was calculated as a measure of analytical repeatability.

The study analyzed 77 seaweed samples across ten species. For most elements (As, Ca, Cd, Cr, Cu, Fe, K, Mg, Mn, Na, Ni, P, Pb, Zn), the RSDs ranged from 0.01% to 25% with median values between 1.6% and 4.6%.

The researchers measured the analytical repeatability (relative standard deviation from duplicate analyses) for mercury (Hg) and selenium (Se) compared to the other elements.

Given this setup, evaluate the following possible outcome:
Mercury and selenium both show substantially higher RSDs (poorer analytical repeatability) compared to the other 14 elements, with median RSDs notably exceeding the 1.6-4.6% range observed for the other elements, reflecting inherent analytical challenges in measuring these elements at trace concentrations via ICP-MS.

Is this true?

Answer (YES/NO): YES